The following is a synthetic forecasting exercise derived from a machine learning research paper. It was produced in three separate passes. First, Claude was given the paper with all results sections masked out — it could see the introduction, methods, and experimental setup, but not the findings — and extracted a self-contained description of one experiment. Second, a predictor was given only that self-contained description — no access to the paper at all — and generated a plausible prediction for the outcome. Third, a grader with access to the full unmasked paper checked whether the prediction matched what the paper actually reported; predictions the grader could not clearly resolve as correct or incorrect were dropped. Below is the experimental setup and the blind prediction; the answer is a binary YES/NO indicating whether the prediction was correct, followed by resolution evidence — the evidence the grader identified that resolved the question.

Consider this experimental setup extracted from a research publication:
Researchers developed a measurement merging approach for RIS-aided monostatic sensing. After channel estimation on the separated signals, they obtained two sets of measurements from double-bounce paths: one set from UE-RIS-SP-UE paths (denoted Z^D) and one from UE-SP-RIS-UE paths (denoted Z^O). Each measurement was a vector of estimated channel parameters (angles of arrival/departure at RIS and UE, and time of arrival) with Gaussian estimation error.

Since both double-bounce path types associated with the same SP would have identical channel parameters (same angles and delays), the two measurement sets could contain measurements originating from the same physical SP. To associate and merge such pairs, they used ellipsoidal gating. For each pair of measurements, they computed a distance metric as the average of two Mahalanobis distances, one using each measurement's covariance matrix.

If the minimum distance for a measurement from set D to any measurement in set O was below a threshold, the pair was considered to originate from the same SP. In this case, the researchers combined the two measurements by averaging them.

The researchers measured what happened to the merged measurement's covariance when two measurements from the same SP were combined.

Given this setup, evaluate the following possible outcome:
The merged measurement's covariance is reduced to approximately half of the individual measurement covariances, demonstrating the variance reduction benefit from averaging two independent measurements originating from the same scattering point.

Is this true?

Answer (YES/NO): YES